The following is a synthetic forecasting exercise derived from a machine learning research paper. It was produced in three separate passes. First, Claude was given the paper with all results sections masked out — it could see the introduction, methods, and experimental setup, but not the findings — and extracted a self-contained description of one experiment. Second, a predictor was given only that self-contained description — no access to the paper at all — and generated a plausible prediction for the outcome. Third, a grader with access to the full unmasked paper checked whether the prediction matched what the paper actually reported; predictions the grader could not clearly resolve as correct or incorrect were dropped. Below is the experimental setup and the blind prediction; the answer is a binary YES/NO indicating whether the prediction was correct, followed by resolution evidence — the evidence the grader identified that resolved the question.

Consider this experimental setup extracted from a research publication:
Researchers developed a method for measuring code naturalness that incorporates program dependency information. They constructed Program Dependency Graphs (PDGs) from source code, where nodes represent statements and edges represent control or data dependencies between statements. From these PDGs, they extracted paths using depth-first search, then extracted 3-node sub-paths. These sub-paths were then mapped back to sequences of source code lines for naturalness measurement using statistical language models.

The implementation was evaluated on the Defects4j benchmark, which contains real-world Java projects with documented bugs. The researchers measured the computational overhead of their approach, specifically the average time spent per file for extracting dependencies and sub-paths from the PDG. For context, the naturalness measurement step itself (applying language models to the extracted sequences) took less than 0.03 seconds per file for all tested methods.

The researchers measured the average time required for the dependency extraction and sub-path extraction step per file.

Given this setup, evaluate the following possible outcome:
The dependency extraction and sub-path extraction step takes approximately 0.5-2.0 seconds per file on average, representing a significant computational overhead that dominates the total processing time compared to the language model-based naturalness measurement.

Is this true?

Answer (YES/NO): NO